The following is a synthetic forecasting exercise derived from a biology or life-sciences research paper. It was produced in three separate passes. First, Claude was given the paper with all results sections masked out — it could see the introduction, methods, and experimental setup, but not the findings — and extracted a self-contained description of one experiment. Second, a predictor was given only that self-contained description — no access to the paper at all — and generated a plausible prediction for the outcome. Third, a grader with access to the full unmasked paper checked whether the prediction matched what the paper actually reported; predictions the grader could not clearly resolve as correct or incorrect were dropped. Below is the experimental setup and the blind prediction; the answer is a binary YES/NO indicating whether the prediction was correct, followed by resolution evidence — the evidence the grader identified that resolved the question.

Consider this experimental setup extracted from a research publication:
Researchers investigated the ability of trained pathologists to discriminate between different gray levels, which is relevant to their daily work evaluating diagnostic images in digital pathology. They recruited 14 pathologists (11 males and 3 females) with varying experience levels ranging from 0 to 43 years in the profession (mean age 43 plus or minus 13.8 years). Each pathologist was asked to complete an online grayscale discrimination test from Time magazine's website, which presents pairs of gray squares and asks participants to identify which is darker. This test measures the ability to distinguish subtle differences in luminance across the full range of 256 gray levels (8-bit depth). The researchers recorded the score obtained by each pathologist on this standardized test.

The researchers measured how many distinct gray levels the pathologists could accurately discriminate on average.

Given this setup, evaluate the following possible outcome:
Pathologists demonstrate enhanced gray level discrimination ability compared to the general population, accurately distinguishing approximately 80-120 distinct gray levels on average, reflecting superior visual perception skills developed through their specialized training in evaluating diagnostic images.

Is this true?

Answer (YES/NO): NO